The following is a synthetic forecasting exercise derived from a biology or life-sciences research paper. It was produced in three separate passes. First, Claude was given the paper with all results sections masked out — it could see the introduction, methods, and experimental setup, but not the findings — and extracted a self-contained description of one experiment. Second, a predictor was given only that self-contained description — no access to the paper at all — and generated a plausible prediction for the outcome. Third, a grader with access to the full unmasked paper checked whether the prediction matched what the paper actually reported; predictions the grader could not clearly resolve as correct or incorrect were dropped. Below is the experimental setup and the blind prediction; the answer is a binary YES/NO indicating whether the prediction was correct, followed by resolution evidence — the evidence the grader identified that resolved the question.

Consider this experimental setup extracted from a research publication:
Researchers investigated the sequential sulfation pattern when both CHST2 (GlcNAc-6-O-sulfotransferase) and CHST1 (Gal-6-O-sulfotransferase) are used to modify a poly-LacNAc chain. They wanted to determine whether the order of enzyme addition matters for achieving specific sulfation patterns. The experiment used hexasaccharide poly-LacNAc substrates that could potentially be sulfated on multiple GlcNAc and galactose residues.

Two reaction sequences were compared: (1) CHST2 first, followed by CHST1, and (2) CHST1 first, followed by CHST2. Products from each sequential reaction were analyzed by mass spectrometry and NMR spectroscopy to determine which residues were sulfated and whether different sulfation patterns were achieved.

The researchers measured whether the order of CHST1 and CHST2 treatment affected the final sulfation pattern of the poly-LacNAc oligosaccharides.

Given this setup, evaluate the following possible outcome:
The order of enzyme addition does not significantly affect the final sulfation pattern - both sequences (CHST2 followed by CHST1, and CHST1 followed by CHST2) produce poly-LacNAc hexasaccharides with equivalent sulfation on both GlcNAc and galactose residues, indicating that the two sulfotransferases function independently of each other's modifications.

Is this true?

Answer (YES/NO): NO